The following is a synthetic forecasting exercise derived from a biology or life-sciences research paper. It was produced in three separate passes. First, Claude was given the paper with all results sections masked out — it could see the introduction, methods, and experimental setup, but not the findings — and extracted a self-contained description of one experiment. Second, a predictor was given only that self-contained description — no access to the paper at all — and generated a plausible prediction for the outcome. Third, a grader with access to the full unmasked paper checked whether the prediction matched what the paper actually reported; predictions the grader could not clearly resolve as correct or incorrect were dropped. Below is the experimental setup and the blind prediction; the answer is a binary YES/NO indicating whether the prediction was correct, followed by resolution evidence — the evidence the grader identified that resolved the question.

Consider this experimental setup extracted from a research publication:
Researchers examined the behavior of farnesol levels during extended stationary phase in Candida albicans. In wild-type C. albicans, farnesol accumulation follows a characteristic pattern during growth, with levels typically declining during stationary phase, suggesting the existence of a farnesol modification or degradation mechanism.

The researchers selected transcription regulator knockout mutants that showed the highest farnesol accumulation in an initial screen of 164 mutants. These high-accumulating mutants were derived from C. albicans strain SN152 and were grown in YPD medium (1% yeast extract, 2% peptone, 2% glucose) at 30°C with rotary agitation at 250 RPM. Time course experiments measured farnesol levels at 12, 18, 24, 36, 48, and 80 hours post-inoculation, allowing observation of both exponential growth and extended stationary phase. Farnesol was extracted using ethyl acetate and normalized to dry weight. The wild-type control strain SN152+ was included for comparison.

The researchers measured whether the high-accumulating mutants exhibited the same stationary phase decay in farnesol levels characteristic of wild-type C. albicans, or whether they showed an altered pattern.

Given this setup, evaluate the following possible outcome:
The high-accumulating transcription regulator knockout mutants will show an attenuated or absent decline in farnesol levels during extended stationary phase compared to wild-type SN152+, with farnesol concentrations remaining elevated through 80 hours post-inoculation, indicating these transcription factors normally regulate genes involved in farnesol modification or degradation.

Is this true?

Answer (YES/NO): NO